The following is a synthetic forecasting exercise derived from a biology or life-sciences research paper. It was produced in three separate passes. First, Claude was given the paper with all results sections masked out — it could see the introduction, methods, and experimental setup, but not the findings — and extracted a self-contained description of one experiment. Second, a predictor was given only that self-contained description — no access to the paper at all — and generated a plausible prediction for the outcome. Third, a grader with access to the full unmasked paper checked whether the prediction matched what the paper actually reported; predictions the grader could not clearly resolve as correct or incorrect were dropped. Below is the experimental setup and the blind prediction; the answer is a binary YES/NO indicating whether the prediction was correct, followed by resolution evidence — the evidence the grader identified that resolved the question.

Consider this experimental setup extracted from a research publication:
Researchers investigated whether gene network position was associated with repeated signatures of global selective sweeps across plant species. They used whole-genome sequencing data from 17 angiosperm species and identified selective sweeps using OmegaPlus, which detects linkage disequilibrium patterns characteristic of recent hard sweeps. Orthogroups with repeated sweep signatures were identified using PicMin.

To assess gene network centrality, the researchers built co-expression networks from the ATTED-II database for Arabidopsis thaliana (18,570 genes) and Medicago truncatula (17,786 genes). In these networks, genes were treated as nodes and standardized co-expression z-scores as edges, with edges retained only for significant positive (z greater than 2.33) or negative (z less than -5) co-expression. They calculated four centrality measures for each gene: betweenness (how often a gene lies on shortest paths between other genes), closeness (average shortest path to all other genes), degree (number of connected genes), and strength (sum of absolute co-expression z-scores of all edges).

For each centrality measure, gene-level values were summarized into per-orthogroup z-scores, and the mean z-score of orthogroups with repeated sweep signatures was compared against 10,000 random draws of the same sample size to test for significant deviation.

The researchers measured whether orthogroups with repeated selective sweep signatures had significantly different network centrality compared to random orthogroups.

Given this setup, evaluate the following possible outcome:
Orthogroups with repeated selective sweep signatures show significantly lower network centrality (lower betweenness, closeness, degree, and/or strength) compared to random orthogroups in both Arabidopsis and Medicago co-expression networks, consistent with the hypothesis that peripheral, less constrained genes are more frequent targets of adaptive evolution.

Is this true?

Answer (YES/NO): YES